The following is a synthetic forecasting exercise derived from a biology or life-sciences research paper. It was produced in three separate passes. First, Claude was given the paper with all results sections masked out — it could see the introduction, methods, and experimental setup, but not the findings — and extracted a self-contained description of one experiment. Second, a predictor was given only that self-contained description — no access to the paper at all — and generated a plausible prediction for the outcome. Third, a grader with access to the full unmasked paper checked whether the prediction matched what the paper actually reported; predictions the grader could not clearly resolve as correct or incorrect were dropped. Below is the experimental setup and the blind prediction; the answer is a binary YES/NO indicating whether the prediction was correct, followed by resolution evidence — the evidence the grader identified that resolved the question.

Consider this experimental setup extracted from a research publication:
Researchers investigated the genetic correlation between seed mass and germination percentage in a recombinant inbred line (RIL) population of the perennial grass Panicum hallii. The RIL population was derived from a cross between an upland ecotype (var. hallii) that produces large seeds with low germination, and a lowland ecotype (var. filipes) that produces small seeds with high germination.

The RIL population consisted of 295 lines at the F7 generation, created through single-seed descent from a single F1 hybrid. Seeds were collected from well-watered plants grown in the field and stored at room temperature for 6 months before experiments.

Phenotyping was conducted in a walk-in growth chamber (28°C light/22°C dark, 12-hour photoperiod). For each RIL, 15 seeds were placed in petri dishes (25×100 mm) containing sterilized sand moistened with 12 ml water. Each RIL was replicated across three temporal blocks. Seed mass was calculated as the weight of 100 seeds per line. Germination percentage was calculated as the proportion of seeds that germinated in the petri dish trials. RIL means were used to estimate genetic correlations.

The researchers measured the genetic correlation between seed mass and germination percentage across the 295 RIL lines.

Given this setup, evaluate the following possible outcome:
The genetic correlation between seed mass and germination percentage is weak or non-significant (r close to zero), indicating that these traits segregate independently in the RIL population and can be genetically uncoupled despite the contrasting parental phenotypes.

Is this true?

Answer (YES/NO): NO